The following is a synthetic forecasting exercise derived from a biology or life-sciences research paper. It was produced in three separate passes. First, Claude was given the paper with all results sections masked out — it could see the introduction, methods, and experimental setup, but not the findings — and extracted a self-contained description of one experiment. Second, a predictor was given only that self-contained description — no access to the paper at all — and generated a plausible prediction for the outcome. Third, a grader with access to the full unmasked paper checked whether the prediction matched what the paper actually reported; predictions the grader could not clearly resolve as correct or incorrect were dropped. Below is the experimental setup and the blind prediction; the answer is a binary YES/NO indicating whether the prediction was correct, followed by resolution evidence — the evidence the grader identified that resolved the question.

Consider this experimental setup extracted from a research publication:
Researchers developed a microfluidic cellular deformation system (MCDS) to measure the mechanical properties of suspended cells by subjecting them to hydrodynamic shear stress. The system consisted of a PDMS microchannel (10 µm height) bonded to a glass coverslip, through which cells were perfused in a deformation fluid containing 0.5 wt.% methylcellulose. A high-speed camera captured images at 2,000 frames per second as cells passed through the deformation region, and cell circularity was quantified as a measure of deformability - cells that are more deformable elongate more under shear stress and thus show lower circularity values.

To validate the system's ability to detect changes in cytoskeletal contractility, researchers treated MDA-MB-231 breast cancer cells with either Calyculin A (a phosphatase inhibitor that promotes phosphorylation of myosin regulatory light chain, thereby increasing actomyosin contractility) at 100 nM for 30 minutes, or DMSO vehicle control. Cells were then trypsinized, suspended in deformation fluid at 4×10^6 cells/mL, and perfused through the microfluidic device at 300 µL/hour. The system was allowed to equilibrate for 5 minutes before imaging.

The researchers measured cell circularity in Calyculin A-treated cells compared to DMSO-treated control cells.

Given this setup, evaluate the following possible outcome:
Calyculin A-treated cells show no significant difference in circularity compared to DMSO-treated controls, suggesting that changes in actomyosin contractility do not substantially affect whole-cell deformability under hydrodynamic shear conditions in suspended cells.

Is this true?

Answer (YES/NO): NO